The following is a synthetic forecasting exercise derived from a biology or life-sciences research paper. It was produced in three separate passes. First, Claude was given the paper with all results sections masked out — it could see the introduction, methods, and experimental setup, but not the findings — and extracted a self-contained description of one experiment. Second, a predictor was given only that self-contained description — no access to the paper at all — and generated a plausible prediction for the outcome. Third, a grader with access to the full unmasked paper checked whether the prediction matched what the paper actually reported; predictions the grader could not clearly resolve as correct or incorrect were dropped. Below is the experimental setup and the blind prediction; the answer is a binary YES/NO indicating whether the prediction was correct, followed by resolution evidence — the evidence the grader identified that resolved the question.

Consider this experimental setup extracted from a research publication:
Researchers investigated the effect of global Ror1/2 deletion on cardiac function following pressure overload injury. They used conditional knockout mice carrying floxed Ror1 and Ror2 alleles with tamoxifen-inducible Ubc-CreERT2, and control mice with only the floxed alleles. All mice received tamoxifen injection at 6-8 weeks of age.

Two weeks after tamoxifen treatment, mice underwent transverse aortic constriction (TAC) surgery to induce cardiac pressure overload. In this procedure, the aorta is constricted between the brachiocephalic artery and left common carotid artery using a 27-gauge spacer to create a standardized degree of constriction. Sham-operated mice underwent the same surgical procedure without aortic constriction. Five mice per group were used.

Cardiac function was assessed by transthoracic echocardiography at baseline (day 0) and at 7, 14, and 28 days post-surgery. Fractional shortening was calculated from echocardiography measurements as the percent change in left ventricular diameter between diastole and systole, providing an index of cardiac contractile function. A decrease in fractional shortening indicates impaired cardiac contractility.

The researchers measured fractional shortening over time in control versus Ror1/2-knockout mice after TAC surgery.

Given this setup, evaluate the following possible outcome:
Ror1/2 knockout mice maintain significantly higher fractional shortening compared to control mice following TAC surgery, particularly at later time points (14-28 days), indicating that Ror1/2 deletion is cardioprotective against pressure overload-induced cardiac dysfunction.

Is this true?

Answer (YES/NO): NO